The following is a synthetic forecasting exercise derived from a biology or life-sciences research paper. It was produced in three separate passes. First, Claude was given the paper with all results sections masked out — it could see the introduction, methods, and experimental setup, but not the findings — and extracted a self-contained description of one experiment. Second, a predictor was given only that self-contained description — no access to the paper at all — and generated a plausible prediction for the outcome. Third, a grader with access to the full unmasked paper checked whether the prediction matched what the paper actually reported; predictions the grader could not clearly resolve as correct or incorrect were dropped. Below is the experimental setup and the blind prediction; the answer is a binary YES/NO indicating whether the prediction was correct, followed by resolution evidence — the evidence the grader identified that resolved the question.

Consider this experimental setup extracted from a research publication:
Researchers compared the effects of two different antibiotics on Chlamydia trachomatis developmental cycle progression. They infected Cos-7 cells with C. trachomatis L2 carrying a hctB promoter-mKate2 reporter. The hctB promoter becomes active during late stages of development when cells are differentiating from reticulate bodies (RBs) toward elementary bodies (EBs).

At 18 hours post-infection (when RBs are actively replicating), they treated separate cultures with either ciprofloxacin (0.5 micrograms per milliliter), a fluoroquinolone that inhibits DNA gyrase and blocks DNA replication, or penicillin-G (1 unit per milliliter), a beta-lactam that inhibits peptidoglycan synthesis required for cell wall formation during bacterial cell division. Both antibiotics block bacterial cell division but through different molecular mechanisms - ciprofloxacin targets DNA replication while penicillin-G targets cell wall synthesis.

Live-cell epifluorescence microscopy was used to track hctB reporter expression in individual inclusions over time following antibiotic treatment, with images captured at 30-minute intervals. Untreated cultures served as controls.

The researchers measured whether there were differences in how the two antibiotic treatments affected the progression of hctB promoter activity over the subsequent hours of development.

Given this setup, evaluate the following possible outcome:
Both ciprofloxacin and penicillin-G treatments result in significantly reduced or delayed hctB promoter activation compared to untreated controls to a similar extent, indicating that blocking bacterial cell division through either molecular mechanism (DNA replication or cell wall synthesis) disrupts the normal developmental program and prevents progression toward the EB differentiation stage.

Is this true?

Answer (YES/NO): NO